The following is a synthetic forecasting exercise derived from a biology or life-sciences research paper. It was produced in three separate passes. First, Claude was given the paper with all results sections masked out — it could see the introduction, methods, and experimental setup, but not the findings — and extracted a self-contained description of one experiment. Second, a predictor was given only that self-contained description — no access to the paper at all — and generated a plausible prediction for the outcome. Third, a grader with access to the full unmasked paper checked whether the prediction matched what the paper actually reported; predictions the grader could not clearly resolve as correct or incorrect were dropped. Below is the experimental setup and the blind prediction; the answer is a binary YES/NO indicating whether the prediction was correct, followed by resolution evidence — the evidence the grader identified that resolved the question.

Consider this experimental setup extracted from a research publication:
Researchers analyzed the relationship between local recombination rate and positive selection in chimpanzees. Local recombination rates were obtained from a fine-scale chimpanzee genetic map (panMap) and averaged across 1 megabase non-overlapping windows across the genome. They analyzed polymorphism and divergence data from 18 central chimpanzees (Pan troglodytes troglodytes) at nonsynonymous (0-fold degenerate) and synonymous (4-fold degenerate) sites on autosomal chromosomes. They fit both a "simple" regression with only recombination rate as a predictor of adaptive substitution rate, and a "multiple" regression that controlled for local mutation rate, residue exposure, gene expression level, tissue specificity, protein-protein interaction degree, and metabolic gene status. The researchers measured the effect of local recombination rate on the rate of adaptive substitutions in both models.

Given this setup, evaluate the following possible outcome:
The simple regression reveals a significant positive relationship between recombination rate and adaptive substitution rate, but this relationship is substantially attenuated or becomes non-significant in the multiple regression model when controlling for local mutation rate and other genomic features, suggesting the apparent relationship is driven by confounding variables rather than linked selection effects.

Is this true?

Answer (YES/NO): NO